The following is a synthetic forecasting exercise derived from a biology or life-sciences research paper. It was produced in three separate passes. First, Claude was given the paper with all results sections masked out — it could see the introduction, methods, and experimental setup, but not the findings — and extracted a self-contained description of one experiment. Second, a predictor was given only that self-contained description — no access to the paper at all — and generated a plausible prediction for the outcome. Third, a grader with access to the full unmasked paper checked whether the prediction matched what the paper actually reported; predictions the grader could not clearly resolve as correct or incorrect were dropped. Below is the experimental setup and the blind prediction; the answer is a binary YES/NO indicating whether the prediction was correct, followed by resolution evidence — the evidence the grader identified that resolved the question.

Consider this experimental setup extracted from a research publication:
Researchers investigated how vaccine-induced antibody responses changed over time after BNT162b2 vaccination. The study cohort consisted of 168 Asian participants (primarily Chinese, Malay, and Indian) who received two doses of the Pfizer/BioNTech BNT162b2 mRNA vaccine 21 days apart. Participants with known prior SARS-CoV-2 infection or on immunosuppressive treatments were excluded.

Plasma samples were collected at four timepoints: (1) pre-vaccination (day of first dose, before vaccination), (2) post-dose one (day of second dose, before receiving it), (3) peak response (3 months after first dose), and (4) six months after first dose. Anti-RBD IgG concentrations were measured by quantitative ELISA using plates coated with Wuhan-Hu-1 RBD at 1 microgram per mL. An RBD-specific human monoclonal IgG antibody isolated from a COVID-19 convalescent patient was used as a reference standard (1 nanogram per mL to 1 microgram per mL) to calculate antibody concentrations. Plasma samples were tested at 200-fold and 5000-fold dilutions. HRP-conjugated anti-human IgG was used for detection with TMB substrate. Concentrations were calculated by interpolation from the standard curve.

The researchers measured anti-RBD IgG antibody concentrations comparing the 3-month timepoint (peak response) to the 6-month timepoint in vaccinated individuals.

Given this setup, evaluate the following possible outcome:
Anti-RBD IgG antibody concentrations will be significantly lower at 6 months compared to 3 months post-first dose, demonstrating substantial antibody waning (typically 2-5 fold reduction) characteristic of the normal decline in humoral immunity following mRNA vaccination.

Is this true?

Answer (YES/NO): YES